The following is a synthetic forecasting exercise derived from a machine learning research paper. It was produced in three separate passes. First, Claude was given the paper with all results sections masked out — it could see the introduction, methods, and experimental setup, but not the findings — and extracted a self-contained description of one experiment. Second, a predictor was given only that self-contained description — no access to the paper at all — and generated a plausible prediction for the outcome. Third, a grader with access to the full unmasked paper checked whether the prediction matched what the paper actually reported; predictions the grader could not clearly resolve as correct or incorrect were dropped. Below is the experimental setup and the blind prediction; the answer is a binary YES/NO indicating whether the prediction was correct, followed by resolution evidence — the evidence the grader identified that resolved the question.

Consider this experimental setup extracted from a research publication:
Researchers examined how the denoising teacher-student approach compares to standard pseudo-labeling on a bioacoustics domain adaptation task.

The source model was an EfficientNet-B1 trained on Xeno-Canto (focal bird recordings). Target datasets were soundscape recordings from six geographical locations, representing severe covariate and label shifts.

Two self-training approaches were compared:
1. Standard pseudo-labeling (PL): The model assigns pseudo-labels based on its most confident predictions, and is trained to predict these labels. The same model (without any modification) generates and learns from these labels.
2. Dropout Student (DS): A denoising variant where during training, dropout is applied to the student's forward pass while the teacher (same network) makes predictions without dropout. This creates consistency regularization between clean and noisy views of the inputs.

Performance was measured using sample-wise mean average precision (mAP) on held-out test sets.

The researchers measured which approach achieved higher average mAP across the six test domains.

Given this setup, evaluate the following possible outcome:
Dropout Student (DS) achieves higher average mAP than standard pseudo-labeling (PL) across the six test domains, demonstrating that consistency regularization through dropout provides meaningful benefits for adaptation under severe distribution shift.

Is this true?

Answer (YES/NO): YES